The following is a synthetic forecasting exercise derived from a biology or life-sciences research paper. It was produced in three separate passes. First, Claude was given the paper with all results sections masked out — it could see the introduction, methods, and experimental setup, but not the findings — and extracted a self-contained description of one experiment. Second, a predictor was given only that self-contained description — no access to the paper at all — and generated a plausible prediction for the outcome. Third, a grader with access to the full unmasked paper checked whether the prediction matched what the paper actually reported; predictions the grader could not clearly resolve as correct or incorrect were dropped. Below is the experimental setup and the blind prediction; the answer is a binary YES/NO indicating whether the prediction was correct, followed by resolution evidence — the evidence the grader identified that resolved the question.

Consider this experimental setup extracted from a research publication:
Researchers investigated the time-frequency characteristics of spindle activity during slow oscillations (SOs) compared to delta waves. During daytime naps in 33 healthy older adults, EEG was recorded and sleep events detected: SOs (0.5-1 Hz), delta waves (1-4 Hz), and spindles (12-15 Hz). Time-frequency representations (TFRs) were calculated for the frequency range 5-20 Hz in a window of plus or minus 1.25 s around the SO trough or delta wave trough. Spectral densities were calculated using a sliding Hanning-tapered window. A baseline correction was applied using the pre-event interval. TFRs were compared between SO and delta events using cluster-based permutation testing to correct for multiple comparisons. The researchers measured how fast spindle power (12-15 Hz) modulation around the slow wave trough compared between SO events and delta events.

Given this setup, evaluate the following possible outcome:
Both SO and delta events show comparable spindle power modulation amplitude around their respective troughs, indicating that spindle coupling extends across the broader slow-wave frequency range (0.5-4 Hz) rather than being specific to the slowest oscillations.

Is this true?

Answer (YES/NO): YES